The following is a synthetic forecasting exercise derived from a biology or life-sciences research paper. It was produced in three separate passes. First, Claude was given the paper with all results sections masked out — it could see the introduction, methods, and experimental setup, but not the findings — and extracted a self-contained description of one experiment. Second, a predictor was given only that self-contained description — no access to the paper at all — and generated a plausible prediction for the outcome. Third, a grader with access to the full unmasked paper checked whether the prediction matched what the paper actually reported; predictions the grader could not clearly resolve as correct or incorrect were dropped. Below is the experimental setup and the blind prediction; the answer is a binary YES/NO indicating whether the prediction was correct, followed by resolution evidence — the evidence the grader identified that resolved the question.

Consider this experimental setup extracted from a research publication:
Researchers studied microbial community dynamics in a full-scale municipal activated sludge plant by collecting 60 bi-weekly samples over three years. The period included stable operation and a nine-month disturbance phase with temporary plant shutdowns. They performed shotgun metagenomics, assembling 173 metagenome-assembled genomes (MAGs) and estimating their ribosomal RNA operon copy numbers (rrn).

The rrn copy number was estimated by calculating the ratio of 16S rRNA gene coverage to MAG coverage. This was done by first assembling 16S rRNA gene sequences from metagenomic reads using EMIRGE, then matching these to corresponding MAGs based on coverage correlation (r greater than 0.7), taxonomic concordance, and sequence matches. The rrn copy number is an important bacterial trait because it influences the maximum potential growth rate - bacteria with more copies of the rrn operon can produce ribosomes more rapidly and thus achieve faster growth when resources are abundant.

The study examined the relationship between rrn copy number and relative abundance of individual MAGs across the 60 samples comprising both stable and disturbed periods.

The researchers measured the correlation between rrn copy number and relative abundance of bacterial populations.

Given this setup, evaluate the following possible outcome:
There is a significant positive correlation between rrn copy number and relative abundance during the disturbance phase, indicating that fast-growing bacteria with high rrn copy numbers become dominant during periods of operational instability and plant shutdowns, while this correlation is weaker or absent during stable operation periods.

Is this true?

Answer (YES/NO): NO